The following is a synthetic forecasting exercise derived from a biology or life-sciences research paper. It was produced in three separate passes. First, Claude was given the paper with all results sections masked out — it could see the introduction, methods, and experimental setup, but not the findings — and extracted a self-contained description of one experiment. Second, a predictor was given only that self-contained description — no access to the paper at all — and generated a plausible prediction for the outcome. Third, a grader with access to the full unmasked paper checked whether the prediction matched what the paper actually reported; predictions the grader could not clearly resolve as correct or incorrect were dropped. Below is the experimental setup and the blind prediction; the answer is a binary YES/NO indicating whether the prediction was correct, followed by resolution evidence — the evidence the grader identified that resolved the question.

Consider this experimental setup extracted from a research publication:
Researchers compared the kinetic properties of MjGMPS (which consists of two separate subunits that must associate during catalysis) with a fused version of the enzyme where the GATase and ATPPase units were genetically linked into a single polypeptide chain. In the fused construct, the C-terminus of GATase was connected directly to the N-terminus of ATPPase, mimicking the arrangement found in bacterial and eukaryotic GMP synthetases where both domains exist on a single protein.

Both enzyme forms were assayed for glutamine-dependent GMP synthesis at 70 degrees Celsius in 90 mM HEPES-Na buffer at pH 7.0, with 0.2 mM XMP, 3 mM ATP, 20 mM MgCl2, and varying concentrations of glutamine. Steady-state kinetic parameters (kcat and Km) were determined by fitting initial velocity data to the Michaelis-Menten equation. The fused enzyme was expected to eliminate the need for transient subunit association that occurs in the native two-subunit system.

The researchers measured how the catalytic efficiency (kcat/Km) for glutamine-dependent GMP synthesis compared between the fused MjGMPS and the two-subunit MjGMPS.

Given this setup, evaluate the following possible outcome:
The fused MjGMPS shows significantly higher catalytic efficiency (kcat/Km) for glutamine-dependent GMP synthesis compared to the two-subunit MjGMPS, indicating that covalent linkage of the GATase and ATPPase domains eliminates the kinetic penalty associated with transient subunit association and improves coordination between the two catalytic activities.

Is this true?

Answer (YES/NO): NO